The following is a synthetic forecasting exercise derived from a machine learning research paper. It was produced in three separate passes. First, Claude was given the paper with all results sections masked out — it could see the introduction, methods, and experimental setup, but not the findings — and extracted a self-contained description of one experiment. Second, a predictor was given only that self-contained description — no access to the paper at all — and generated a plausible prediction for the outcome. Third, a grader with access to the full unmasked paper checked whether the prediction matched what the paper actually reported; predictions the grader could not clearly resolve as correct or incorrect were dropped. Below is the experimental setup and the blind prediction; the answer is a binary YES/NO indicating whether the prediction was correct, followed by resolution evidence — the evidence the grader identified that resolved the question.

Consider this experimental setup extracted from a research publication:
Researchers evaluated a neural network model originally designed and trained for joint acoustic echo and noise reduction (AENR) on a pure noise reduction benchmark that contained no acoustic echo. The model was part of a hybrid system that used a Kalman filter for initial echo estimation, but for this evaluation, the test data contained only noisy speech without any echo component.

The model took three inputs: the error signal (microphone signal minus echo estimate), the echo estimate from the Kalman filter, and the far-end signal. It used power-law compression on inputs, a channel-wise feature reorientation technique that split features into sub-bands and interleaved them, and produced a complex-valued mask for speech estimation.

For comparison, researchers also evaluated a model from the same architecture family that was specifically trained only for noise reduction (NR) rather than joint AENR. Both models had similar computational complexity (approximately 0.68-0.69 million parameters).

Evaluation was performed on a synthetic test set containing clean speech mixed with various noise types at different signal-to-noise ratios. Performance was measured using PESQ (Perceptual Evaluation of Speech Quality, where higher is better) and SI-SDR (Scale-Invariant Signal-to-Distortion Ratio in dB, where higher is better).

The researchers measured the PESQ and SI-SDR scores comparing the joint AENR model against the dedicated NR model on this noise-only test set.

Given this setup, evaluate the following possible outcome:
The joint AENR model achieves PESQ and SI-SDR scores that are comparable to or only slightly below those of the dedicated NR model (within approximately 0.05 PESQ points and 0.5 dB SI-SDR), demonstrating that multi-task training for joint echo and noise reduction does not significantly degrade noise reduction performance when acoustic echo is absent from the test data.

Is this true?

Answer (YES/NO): NO